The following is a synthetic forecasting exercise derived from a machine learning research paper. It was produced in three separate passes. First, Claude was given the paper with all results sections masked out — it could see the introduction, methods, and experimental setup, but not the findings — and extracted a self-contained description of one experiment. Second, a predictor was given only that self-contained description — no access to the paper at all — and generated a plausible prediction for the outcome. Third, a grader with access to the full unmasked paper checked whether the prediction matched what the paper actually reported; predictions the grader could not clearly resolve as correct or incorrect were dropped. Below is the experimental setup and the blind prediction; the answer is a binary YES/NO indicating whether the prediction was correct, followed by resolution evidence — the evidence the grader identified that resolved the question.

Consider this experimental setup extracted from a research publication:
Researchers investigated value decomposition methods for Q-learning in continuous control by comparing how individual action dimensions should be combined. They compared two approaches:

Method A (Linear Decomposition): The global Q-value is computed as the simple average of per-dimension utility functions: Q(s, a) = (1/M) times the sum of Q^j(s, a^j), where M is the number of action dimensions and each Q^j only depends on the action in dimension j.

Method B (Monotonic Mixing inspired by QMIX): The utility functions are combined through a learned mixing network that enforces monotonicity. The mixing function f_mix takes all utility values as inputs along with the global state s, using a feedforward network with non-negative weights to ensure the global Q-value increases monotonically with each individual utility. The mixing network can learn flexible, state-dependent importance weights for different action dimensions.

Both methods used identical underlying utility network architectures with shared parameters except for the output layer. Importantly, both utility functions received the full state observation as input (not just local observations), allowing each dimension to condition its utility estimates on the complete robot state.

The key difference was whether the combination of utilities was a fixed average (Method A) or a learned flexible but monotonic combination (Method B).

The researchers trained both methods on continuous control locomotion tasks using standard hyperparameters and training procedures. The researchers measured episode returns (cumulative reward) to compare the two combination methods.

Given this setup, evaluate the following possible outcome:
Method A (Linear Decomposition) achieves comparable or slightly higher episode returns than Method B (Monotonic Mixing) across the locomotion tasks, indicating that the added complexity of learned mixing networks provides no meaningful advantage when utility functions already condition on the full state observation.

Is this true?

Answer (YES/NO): YES